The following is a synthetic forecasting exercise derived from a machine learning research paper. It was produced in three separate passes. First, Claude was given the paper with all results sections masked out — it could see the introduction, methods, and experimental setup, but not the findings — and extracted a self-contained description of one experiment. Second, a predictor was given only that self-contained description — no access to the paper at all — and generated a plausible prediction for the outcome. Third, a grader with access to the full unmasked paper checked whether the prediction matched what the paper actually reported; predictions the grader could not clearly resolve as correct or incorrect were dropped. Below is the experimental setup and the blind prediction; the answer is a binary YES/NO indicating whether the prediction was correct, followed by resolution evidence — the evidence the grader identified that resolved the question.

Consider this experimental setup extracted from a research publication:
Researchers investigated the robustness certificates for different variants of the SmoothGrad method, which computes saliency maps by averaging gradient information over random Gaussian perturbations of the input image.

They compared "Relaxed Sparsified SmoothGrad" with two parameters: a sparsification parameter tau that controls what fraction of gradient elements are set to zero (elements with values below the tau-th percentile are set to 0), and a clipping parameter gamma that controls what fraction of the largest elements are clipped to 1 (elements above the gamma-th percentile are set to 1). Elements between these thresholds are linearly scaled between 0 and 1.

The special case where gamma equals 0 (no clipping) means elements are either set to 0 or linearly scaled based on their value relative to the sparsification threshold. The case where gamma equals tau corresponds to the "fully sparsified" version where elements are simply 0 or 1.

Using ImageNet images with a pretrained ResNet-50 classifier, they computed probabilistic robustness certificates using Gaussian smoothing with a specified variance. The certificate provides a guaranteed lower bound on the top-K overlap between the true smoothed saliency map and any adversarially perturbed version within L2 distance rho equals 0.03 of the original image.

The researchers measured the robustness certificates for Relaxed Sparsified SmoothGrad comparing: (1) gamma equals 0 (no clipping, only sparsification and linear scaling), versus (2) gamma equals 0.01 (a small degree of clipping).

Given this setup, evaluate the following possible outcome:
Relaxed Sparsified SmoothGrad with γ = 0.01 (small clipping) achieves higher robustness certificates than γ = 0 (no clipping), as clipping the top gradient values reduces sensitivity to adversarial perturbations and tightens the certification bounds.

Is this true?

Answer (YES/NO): YES